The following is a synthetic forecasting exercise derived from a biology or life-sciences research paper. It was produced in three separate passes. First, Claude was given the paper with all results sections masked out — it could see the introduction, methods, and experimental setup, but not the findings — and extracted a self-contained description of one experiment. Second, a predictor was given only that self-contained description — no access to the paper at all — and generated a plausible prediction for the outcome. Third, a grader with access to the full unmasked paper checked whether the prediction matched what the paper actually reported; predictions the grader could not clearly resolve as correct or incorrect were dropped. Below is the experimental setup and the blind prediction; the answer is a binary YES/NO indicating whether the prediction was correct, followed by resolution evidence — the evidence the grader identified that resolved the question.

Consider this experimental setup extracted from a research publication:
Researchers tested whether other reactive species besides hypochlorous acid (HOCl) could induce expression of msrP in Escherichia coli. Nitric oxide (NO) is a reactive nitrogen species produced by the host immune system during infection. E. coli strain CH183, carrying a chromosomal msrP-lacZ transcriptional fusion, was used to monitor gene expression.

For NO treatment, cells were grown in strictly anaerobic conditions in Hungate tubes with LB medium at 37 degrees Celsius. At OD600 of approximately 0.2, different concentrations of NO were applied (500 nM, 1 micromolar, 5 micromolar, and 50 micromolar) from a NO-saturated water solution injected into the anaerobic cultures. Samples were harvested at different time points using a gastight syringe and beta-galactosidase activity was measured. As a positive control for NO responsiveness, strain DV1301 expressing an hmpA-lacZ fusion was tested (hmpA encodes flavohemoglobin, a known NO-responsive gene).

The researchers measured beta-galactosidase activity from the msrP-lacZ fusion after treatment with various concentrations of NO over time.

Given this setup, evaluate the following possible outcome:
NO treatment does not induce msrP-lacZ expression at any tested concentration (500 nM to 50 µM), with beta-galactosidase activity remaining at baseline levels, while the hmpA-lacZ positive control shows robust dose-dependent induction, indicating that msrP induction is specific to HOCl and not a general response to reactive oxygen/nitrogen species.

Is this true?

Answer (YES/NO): YES